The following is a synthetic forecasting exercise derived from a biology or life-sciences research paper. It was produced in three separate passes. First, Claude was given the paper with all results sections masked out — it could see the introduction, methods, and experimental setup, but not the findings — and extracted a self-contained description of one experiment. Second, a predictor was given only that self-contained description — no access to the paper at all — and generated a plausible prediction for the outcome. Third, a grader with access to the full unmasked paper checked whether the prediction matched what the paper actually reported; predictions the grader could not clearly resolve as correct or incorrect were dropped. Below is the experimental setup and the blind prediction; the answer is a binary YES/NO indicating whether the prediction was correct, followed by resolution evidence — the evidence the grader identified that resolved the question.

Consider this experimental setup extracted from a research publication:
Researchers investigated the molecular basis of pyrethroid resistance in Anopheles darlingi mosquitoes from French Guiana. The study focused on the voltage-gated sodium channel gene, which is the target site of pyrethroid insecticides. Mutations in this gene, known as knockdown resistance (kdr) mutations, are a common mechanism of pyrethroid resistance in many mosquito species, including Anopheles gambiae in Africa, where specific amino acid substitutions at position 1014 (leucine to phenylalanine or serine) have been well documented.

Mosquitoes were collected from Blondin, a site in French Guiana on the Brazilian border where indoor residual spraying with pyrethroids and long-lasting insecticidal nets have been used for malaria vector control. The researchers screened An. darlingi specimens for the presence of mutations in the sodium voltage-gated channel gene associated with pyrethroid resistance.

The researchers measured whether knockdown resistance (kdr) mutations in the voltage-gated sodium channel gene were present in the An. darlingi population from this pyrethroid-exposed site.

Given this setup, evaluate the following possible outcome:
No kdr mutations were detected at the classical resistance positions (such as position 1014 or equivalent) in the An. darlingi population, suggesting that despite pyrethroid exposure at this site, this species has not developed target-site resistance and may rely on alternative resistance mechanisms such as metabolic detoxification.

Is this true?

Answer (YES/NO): YES